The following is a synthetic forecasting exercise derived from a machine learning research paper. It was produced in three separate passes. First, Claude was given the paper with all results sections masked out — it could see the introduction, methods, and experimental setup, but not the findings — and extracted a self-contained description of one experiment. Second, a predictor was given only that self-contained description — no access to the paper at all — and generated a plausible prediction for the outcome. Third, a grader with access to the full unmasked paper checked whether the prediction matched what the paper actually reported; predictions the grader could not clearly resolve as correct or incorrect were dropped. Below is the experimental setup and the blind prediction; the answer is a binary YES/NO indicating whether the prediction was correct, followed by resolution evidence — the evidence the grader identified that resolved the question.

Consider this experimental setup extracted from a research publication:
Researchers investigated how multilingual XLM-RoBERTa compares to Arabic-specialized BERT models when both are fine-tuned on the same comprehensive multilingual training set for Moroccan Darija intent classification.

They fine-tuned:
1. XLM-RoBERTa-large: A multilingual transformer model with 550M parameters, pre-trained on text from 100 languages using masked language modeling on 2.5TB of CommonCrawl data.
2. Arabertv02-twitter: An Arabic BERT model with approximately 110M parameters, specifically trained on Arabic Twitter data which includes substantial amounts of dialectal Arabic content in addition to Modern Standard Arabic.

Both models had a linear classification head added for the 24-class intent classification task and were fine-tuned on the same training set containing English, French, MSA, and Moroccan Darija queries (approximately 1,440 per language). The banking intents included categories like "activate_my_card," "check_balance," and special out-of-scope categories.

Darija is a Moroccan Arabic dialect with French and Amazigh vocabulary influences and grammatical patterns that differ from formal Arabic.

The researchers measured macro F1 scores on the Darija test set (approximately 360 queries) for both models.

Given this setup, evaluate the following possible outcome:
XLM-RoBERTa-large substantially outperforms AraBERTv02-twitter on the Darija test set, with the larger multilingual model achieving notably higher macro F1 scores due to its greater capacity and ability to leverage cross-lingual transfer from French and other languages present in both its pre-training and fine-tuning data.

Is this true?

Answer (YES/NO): NO